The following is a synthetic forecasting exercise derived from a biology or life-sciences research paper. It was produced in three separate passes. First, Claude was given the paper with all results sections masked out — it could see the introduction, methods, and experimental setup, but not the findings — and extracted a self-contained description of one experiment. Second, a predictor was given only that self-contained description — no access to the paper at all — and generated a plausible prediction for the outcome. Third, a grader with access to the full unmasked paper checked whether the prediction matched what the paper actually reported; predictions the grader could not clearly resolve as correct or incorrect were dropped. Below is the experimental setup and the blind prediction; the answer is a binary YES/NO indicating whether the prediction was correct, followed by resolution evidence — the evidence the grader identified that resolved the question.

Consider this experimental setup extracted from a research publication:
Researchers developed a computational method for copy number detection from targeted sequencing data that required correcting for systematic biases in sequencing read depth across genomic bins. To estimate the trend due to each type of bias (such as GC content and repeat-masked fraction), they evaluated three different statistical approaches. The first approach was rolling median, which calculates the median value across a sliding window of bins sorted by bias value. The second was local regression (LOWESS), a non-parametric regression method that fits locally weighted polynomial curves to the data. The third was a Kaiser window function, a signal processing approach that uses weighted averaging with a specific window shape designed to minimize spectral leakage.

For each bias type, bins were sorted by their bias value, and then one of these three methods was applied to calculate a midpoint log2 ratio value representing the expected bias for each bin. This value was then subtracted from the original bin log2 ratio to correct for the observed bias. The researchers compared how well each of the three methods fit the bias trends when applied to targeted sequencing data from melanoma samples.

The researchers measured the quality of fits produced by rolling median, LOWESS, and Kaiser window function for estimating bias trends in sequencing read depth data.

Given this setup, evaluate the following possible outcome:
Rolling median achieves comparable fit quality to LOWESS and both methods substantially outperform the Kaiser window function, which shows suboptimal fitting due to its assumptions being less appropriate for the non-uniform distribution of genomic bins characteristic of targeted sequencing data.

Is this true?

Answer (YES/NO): NO